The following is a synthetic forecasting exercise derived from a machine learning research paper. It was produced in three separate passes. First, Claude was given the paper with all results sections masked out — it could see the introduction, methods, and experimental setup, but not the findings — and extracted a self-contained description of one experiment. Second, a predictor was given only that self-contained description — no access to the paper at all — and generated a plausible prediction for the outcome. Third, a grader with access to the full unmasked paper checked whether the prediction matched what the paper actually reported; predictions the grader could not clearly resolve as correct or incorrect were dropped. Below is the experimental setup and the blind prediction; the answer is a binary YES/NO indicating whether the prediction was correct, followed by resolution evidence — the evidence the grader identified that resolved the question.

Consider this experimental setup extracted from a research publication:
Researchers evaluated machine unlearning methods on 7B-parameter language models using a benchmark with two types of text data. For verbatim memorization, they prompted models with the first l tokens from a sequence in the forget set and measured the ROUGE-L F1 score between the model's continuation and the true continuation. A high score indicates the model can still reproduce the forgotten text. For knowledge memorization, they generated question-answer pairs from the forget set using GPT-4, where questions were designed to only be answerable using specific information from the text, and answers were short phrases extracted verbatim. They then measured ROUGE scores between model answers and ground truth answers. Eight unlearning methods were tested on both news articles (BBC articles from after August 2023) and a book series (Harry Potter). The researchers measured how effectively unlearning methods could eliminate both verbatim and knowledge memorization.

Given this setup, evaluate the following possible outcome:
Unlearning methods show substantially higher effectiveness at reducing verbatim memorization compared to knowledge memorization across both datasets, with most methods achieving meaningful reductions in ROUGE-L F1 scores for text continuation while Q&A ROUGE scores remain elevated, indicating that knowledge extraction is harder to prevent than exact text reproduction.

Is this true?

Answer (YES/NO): NO